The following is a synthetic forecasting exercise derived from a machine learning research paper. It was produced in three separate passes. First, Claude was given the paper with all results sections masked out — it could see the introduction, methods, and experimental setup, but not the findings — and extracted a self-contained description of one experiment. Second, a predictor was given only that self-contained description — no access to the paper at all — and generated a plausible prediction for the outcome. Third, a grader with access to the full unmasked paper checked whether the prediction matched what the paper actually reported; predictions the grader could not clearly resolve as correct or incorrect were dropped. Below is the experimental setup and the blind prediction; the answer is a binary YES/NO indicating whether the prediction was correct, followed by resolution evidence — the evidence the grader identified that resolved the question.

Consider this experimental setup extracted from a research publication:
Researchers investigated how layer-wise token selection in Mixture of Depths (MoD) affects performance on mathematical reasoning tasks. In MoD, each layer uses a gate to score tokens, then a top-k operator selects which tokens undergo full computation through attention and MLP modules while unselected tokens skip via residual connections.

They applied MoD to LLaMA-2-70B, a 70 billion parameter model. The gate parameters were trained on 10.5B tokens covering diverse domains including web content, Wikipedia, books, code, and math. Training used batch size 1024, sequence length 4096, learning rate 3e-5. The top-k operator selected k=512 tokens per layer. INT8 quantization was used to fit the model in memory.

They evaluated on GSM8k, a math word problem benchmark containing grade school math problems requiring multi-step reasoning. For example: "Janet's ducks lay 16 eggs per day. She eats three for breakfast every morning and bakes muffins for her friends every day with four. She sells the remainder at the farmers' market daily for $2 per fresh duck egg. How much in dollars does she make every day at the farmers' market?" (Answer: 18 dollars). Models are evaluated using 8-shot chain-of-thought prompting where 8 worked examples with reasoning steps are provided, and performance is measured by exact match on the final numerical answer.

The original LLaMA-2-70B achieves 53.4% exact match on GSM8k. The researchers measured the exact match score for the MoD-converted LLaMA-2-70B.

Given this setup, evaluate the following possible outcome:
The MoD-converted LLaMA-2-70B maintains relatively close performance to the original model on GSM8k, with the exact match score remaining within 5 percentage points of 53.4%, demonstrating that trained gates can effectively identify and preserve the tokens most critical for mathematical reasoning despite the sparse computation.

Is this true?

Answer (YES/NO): NO